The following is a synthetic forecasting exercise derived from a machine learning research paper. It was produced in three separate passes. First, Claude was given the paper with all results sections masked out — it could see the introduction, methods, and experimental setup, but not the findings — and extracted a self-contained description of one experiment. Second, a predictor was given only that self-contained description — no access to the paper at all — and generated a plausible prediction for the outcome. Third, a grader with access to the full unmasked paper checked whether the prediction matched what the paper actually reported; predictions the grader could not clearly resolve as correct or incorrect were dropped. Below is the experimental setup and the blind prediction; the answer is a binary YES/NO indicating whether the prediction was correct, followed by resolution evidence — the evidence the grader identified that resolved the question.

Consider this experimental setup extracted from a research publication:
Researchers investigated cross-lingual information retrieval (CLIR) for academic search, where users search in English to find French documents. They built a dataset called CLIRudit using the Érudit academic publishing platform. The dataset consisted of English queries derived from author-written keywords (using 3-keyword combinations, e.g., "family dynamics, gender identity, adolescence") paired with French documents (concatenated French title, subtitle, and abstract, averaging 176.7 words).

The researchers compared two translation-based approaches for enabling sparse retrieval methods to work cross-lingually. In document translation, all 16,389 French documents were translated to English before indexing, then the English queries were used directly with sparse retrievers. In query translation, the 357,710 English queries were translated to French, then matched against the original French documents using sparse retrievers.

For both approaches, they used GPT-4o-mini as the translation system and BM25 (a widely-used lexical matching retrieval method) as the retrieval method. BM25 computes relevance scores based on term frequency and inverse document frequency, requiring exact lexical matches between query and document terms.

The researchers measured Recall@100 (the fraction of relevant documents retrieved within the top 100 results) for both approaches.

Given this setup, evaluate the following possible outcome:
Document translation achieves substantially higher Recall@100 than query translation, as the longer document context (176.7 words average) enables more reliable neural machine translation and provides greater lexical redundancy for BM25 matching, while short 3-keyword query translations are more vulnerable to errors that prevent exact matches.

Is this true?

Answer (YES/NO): YES